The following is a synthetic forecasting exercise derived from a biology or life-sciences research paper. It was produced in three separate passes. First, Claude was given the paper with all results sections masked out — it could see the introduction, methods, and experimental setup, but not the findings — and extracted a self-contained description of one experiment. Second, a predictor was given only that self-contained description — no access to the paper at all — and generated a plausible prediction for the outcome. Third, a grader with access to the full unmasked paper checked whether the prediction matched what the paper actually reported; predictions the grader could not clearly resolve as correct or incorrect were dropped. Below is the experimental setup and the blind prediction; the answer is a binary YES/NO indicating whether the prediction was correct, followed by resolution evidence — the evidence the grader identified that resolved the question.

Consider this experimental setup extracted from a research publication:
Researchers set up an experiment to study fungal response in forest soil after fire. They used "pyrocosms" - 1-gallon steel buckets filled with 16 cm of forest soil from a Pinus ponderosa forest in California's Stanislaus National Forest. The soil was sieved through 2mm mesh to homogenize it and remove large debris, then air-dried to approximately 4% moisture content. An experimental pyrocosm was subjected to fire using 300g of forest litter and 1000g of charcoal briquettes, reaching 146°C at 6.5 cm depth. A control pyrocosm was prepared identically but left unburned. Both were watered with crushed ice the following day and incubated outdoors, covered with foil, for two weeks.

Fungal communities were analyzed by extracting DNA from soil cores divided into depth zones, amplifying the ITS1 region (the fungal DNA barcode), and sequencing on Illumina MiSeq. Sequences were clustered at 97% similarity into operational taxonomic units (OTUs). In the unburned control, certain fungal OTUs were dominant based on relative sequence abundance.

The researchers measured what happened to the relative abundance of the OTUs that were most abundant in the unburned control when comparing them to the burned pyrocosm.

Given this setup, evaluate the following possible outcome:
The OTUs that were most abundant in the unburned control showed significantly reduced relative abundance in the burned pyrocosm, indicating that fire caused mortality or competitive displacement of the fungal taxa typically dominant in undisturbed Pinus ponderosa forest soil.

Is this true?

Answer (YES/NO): NO